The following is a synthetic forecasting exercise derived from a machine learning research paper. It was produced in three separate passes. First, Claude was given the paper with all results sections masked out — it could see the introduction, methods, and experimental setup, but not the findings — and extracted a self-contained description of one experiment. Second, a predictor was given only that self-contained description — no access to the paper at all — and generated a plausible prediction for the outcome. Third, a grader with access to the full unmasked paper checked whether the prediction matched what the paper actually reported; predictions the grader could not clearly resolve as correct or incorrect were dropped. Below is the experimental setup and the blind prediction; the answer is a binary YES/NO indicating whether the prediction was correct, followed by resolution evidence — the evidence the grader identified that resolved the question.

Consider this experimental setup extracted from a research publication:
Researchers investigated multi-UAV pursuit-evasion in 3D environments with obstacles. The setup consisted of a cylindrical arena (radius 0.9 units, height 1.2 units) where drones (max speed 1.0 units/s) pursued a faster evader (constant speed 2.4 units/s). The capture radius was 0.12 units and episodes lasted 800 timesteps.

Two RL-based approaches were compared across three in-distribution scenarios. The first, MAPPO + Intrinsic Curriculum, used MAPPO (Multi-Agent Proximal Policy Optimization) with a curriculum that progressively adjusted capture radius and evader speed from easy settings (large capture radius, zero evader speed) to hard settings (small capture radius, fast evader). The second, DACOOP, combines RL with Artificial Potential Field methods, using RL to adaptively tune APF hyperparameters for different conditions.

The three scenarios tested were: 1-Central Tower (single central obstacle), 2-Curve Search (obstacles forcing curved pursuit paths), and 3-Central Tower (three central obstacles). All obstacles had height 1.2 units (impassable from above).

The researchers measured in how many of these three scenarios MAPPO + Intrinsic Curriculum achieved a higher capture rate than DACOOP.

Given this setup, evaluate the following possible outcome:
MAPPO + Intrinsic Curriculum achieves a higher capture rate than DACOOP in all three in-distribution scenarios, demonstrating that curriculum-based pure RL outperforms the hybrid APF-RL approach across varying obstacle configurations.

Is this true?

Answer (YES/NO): NO